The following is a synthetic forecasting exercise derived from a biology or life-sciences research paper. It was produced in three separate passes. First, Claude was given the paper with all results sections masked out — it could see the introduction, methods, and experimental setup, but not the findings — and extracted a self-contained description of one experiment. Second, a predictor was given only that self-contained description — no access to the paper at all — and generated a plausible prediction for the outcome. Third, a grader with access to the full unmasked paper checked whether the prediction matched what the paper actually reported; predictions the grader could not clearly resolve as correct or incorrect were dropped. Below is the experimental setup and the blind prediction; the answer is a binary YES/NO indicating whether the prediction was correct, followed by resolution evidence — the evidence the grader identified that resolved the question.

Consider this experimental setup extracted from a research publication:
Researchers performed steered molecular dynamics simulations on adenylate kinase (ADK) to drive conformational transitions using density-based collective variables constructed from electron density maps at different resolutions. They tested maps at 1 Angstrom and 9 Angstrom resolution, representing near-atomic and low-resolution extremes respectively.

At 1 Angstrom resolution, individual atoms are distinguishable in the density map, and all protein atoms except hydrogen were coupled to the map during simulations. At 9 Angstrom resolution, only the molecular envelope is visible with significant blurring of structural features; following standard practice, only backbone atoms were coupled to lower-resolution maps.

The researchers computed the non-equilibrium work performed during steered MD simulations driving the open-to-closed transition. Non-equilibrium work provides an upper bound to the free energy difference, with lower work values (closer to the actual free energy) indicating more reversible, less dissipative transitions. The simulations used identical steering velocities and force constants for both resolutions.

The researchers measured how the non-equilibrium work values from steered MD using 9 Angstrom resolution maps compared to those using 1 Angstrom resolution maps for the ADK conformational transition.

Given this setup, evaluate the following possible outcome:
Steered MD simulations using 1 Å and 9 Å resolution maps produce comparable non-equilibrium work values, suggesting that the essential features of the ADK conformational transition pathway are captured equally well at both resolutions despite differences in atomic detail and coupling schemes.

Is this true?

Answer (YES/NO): NO